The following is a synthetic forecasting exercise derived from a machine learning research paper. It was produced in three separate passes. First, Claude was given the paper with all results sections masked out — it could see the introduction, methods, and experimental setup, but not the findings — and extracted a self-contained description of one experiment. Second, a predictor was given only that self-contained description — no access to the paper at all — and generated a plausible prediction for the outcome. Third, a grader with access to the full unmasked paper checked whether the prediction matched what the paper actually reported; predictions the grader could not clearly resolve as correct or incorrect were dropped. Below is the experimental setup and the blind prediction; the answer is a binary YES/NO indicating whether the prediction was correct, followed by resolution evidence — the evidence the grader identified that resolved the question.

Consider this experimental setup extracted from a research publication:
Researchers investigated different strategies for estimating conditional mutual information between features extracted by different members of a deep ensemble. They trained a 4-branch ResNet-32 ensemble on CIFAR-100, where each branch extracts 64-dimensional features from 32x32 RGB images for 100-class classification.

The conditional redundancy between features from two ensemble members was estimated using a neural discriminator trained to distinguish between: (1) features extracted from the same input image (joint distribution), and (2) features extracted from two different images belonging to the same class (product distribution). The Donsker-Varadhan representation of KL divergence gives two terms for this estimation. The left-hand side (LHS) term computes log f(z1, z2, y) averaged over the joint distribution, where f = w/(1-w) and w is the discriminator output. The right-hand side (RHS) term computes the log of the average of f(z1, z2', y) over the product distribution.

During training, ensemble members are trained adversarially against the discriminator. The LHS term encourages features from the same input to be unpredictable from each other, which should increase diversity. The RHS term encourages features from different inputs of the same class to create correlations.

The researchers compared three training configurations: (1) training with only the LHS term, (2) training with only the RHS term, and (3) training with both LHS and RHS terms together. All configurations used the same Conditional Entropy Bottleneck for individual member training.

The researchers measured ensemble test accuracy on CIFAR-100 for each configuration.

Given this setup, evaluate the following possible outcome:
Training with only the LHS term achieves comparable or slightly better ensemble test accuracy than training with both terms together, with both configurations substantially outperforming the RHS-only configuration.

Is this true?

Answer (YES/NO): YES